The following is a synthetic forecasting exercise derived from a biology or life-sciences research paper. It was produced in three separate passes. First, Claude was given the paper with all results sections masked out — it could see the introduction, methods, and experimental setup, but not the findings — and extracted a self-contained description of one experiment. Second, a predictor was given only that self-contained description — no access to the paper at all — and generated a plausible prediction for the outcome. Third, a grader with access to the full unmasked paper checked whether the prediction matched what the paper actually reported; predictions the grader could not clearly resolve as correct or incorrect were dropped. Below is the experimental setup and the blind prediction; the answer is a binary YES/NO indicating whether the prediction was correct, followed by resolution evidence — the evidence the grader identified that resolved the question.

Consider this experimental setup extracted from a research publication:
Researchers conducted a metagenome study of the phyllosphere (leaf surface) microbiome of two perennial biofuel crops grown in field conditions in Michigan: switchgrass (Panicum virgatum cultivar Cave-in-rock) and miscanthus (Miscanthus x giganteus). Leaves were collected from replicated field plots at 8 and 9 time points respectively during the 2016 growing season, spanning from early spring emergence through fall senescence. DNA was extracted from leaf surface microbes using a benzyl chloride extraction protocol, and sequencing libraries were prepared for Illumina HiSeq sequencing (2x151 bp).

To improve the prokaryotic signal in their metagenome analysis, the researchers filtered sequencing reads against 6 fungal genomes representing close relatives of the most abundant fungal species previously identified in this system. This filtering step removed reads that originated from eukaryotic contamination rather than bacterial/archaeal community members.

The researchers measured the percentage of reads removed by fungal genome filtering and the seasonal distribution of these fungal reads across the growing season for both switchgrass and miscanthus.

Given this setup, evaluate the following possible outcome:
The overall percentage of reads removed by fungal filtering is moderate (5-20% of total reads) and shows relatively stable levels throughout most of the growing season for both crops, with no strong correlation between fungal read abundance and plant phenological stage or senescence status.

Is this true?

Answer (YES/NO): NO